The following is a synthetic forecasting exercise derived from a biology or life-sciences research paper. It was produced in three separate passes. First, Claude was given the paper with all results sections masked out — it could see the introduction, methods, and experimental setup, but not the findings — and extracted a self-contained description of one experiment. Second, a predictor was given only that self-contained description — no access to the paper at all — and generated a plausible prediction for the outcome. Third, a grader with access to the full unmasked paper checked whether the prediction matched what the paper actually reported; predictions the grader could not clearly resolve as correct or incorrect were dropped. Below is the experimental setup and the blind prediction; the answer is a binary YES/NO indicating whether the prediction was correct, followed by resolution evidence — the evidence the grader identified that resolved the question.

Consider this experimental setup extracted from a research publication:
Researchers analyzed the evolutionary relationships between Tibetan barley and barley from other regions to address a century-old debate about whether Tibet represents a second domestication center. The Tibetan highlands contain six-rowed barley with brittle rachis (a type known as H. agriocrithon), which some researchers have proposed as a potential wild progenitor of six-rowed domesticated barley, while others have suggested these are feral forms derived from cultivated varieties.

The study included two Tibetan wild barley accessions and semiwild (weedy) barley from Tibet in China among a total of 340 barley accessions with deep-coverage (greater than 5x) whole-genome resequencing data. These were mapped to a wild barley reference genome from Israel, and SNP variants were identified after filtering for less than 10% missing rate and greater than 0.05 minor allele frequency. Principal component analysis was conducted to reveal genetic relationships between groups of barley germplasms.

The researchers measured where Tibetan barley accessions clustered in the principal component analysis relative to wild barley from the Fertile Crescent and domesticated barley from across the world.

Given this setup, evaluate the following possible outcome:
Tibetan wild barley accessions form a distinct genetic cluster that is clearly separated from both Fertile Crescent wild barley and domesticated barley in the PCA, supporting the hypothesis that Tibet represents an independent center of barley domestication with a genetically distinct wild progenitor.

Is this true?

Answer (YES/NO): NO